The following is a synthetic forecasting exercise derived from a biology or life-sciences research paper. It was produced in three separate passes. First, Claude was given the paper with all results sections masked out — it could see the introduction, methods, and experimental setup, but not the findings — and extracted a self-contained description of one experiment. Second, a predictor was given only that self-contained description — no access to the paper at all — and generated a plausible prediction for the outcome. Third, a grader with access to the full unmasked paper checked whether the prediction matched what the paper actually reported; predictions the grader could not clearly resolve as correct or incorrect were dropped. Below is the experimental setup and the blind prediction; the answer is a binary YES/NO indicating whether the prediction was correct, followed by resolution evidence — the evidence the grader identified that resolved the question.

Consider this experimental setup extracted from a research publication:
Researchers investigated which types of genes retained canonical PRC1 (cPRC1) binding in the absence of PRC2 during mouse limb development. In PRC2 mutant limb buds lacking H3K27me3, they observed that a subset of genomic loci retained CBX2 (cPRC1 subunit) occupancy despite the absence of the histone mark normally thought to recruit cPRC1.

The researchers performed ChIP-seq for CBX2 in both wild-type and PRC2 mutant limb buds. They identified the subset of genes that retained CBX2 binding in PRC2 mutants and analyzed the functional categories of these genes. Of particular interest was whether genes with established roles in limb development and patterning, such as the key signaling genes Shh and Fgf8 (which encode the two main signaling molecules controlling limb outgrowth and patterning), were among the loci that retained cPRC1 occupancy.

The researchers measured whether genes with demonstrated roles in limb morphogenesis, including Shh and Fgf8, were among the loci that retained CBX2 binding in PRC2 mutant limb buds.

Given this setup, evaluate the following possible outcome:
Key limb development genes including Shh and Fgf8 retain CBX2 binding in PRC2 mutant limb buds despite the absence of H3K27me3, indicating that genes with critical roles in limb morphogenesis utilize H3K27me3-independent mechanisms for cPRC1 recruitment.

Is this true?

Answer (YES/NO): YES